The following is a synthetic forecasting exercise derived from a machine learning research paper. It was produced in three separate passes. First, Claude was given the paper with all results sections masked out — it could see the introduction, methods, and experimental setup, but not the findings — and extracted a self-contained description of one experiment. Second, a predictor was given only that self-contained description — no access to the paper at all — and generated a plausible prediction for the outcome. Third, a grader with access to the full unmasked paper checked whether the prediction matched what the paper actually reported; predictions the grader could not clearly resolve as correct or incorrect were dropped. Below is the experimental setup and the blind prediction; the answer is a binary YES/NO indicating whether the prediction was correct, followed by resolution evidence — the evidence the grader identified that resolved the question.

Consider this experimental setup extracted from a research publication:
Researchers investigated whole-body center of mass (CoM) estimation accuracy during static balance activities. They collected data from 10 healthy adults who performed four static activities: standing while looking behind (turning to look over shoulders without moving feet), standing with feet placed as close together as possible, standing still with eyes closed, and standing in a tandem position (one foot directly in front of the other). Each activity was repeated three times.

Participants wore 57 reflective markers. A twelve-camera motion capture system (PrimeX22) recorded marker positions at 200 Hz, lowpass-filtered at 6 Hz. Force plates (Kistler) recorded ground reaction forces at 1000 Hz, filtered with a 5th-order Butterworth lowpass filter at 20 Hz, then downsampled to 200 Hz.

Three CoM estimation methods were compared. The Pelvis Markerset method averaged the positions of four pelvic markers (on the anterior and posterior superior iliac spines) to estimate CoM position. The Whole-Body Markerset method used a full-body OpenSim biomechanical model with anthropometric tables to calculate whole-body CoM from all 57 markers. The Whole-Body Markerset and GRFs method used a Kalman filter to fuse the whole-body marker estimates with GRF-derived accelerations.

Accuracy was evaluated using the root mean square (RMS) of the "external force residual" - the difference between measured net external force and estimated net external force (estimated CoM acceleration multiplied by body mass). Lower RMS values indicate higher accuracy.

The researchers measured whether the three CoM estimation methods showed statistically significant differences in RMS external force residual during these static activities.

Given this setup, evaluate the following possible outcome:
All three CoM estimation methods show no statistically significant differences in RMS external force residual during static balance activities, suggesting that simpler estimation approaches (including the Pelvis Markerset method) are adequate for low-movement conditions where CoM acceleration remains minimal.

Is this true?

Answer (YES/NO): YES